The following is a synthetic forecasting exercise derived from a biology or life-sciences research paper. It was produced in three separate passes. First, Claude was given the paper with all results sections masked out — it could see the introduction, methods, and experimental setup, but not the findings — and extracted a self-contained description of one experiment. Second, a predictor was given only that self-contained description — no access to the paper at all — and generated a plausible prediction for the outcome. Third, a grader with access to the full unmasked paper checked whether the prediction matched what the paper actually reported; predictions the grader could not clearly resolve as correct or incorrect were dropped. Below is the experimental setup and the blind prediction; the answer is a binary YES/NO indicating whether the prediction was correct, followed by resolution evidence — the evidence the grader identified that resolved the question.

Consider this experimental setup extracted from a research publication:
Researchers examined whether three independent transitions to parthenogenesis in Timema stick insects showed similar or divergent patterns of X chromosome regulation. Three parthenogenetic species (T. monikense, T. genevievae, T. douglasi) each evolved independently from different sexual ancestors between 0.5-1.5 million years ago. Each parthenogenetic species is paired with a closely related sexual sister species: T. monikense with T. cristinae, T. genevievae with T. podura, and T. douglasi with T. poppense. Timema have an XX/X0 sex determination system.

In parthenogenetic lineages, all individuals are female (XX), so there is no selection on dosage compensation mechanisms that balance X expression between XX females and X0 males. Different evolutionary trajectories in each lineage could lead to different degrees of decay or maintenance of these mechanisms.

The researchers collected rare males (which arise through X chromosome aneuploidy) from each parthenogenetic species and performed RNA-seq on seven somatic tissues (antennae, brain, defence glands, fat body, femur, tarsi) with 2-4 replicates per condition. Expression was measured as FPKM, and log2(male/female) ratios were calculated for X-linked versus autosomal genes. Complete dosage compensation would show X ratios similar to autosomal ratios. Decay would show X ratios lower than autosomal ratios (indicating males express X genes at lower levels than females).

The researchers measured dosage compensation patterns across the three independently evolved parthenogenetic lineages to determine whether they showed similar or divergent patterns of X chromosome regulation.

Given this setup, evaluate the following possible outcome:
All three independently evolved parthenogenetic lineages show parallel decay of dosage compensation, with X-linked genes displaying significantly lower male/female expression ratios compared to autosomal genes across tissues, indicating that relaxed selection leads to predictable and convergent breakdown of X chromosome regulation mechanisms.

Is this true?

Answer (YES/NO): NO